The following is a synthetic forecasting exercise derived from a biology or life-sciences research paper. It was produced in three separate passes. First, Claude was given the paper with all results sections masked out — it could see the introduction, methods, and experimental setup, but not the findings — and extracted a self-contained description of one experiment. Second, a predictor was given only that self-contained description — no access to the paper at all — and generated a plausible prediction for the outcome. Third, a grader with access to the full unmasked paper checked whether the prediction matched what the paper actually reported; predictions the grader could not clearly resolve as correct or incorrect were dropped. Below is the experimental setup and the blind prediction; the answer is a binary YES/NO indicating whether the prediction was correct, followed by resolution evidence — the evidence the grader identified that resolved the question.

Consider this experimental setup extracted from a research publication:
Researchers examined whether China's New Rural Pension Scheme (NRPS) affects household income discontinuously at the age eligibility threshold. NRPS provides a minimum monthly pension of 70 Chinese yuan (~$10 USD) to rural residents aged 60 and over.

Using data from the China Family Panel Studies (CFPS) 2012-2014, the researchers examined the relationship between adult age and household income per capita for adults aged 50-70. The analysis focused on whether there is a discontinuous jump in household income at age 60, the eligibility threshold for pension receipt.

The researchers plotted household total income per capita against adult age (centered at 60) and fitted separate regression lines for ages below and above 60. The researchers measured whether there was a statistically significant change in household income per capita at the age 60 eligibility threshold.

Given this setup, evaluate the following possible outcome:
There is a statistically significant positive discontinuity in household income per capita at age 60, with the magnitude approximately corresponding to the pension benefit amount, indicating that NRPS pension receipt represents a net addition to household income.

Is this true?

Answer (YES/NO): YES